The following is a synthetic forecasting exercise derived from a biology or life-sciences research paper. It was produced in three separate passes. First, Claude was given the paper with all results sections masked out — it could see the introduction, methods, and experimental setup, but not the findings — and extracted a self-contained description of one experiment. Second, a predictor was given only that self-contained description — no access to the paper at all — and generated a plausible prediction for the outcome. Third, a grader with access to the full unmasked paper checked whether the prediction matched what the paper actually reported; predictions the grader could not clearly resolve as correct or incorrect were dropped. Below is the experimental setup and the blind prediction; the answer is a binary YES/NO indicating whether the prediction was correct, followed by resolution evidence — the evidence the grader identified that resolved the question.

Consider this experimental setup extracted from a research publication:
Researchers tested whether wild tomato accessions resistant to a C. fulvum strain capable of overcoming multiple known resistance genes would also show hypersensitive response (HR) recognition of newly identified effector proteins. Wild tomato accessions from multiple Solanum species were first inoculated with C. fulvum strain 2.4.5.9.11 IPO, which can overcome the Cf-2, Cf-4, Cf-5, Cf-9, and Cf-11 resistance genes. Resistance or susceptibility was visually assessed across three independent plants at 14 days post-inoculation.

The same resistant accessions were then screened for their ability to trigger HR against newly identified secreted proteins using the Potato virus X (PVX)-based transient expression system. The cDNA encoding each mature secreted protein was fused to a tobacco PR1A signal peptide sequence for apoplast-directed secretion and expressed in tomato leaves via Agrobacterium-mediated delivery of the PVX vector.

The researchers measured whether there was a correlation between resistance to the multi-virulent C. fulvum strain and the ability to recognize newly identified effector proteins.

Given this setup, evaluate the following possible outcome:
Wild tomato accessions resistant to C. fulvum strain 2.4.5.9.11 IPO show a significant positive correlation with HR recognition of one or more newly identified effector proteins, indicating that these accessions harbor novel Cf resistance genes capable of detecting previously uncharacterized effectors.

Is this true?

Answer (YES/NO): YES